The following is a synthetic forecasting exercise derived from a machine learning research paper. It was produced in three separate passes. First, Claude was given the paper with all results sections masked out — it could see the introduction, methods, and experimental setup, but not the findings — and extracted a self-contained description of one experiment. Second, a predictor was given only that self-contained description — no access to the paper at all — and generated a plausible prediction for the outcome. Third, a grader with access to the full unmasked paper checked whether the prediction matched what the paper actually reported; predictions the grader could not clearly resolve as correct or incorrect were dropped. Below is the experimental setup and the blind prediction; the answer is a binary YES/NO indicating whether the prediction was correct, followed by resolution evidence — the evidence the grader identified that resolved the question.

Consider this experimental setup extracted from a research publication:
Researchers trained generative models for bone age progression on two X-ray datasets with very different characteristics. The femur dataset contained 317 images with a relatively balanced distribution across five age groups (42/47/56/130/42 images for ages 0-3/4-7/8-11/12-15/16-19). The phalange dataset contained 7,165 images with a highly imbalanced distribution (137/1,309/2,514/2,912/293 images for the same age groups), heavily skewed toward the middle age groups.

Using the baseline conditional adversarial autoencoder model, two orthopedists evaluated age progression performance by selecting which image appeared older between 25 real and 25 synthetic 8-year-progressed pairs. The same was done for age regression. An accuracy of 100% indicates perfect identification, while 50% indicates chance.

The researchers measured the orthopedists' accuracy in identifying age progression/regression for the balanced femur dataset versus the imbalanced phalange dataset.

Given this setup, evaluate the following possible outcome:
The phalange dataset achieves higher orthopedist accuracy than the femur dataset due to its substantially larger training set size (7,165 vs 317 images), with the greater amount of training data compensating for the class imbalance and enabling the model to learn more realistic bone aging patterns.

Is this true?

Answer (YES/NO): NO